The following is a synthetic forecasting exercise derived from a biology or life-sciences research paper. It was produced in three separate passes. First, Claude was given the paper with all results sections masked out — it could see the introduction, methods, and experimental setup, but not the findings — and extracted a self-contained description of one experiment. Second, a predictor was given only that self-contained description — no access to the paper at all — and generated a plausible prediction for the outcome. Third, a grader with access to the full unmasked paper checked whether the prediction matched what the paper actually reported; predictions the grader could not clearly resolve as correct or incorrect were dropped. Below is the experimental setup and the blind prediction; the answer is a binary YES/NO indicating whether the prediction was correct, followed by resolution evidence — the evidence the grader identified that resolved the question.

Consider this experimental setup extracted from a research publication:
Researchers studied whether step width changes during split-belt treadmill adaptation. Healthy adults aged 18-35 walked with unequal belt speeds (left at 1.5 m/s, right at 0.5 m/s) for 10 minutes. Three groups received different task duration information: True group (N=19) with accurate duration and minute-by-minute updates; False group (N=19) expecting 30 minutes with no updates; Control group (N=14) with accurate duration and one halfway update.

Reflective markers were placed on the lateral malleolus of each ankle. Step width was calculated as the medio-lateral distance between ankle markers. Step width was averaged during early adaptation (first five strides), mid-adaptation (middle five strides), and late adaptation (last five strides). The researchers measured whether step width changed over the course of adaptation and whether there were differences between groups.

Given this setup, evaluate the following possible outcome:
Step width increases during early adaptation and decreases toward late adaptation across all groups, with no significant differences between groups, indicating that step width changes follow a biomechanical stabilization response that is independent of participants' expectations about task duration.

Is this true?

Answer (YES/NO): NO